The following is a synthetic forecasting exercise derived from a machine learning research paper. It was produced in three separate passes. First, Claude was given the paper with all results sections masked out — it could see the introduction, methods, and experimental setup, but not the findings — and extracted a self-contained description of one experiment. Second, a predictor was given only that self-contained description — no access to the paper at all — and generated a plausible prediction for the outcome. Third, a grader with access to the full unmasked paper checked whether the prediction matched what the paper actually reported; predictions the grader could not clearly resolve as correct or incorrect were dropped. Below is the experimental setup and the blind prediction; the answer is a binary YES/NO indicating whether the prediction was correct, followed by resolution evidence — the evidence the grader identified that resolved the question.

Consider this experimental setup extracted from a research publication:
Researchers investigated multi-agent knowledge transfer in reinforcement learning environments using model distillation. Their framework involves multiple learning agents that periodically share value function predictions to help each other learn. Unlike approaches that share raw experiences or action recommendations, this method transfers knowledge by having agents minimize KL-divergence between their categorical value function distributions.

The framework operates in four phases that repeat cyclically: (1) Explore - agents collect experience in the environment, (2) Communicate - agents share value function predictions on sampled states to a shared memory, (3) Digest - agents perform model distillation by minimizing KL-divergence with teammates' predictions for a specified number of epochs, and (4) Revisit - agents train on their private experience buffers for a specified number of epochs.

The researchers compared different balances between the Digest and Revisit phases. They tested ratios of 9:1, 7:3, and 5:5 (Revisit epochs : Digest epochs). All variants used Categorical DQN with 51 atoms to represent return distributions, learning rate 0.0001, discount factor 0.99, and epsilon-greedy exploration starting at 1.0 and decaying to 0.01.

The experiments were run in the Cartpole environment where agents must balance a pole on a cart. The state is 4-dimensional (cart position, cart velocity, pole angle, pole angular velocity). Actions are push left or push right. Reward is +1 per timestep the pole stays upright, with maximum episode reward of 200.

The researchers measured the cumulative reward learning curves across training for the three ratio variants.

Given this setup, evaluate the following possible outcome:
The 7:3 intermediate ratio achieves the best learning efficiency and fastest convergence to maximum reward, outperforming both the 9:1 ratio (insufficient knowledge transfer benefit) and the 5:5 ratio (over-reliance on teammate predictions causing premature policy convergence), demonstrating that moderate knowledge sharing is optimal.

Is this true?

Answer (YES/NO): NO